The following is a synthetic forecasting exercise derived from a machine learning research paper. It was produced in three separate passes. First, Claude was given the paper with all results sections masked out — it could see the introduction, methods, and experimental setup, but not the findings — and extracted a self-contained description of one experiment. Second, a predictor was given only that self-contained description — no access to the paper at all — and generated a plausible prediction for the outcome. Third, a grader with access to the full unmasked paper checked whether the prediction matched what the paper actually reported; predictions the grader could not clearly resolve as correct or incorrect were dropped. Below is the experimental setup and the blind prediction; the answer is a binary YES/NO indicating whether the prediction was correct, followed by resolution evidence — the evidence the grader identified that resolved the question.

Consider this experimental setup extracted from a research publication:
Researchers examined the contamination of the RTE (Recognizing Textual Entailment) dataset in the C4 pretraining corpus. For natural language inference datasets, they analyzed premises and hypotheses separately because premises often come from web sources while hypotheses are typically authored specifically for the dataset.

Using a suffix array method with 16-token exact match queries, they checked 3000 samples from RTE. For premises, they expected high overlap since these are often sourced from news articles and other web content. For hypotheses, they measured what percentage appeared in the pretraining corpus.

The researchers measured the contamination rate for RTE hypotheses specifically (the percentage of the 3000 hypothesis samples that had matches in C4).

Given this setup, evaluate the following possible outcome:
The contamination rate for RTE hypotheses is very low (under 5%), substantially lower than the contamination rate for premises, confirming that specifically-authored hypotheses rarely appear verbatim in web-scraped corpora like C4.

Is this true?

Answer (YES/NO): NO